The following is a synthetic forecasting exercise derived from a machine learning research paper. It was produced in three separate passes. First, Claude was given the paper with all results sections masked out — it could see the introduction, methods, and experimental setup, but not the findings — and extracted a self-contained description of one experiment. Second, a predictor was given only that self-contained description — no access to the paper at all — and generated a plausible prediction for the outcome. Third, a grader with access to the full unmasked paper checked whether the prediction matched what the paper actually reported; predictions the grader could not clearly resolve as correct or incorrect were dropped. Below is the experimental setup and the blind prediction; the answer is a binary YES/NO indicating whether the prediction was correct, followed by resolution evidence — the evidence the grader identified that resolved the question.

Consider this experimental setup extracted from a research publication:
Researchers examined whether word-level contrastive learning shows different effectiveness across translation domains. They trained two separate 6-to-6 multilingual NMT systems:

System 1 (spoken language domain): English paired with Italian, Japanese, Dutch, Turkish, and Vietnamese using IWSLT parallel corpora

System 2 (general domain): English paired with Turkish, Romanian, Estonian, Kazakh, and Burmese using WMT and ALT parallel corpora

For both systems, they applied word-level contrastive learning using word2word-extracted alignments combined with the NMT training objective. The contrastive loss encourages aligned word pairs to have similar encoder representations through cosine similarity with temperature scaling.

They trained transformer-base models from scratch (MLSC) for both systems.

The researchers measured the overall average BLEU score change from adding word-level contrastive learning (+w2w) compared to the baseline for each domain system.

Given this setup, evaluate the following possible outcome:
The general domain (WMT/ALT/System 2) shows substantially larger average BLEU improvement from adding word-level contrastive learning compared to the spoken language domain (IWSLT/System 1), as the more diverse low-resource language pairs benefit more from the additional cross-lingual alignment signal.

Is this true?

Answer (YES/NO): NO